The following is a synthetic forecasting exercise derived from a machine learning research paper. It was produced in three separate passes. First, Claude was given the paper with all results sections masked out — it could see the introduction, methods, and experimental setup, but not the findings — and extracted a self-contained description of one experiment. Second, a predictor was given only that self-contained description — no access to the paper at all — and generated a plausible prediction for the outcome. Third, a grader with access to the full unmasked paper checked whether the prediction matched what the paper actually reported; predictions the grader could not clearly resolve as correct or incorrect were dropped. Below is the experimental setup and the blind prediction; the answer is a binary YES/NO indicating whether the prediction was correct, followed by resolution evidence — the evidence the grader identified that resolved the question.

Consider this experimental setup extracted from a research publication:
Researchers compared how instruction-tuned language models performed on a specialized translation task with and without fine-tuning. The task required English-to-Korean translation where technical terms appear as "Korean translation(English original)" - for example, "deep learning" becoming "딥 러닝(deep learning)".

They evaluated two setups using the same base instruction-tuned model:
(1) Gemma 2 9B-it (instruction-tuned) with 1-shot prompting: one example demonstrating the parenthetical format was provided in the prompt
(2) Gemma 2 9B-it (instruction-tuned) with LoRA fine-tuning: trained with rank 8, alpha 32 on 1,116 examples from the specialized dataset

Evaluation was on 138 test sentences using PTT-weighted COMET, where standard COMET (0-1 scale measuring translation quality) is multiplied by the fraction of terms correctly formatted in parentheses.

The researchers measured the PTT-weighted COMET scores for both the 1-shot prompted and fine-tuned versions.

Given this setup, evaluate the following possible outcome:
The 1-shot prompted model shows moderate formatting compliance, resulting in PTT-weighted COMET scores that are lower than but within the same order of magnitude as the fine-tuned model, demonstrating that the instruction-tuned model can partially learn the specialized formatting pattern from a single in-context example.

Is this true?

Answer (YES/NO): NO